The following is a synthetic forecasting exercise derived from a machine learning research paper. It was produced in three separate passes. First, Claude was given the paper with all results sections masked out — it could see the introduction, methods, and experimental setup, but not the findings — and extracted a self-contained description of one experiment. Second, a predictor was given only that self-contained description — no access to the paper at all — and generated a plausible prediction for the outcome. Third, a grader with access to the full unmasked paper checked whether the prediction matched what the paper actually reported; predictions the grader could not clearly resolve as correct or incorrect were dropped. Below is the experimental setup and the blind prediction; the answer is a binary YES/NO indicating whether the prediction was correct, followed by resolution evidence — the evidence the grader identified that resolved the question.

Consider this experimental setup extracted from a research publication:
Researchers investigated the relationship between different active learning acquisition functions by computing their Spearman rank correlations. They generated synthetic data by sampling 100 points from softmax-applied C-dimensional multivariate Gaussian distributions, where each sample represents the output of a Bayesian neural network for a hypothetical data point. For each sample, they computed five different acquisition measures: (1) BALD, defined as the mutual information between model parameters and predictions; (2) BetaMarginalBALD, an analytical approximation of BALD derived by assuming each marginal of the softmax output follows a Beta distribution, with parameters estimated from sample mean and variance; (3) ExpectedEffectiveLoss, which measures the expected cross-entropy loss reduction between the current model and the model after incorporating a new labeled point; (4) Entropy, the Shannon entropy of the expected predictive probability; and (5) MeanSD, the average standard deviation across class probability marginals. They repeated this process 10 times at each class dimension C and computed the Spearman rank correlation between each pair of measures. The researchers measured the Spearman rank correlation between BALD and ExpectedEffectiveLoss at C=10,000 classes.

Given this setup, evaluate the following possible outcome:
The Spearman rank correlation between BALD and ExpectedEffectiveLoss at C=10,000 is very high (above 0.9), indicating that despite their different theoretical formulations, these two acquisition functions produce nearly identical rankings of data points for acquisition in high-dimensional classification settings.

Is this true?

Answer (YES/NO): YES